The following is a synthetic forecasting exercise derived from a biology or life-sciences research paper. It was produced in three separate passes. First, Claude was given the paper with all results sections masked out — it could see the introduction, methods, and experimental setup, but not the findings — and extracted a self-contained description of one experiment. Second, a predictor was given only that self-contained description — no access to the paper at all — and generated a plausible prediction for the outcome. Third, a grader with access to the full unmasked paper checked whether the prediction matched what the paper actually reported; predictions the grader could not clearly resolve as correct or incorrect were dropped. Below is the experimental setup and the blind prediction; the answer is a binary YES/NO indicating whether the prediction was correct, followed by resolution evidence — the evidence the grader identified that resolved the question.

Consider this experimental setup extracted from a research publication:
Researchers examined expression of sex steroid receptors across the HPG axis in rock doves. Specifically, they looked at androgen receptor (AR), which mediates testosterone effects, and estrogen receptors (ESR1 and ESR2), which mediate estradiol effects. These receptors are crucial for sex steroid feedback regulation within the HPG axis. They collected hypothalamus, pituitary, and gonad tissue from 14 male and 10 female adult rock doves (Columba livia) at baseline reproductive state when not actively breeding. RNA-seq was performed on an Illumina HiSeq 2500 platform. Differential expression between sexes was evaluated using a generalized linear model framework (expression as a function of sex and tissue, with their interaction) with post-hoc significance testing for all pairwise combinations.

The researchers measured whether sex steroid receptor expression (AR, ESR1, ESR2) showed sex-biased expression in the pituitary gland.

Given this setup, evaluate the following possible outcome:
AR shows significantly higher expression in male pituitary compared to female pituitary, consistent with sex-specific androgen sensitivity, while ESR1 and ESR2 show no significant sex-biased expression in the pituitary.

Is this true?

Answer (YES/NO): NO